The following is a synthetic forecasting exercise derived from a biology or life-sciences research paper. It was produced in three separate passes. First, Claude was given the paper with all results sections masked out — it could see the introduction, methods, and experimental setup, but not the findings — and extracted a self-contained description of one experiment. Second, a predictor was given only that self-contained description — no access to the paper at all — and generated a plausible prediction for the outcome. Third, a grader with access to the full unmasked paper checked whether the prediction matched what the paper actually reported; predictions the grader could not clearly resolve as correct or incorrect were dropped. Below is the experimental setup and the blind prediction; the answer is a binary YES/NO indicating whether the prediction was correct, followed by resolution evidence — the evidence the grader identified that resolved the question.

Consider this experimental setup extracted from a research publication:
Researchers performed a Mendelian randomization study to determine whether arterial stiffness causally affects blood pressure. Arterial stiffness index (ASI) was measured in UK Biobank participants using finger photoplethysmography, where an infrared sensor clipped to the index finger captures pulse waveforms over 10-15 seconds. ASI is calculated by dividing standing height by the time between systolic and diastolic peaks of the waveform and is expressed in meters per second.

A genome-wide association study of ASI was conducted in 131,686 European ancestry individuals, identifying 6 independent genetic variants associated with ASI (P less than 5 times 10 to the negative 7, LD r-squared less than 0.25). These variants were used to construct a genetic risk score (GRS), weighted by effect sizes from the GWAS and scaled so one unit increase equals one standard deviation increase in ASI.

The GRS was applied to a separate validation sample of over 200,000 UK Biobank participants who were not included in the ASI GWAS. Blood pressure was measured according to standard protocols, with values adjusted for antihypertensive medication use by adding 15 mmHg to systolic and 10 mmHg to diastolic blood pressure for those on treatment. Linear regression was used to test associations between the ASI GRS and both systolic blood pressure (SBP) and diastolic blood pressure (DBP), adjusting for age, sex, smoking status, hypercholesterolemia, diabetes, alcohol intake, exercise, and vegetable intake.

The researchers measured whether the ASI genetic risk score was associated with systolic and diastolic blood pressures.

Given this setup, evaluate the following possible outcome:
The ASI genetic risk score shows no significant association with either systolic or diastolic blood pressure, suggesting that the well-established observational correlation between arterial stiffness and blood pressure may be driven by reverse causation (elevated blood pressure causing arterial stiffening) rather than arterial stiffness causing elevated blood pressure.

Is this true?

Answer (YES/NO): NO